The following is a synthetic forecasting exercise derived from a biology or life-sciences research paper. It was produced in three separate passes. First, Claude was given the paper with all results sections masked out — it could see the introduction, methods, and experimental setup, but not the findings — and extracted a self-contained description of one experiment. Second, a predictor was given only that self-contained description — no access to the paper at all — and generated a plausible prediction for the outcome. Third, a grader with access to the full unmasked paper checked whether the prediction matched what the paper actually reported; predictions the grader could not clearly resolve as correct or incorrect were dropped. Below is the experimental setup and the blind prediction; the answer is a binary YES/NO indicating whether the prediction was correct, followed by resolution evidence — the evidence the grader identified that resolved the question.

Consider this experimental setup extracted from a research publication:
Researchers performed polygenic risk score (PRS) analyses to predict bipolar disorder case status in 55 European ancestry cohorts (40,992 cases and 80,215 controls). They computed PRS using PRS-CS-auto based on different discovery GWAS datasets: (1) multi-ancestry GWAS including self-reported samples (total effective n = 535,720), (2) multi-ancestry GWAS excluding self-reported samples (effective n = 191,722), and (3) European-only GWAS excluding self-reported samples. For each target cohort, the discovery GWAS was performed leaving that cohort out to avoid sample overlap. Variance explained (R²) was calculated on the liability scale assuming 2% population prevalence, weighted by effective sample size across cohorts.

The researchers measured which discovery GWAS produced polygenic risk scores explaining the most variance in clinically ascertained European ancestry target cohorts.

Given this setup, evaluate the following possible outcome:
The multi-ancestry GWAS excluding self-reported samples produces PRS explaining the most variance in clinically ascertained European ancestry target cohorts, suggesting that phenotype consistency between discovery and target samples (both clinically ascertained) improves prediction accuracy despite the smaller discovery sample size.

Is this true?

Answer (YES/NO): YES